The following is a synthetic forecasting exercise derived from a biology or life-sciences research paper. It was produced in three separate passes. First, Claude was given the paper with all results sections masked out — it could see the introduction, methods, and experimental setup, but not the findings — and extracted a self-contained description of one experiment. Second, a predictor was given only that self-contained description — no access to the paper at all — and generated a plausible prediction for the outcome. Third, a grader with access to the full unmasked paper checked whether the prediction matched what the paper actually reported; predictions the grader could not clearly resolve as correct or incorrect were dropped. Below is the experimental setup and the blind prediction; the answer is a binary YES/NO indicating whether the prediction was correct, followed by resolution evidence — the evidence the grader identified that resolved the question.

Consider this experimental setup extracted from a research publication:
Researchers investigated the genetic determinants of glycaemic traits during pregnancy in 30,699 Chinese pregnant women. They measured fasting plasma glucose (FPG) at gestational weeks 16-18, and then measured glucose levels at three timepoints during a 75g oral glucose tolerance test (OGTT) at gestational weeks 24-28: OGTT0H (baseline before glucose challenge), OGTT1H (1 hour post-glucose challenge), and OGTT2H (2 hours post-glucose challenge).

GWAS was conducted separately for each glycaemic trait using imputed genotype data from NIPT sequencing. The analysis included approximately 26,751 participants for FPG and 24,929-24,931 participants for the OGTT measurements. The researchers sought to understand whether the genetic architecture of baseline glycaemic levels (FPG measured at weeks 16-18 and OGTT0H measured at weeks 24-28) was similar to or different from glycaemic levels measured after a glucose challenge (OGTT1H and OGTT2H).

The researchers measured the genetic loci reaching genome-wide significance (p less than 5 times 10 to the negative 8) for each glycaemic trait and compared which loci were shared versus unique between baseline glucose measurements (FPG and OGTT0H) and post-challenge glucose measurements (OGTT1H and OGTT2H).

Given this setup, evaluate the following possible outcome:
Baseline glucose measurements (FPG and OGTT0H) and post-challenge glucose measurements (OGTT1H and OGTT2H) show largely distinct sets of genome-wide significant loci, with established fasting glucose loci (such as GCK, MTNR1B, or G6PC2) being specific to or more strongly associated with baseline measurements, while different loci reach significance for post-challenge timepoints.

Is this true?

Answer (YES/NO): NO